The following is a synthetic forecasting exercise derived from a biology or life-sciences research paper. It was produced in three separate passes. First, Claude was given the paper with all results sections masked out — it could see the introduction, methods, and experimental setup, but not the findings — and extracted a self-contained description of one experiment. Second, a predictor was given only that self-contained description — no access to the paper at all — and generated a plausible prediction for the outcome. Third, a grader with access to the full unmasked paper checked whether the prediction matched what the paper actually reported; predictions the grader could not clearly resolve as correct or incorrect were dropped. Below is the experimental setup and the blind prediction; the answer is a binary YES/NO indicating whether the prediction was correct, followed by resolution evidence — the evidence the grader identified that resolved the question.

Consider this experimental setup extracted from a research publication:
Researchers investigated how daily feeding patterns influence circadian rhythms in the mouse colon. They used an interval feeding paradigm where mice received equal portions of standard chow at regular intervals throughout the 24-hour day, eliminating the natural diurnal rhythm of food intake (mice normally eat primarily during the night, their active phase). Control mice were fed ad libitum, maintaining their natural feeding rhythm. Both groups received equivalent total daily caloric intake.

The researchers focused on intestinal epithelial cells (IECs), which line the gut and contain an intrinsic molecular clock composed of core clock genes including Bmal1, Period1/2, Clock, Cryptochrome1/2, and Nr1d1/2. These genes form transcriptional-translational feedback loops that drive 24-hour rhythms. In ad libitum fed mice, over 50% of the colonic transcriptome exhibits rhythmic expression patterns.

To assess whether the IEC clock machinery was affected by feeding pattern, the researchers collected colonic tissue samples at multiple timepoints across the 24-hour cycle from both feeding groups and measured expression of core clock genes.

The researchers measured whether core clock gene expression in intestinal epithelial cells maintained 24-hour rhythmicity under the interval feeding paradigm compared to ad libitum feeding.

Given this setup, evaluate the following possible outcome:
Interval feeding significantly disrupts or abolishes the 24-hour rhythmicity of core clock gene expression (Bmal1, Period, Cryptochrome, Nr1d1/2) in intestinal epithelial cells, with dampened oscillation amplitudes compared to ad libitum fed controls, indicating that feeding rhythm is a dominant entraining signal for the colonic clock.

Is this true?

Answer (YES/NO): NO